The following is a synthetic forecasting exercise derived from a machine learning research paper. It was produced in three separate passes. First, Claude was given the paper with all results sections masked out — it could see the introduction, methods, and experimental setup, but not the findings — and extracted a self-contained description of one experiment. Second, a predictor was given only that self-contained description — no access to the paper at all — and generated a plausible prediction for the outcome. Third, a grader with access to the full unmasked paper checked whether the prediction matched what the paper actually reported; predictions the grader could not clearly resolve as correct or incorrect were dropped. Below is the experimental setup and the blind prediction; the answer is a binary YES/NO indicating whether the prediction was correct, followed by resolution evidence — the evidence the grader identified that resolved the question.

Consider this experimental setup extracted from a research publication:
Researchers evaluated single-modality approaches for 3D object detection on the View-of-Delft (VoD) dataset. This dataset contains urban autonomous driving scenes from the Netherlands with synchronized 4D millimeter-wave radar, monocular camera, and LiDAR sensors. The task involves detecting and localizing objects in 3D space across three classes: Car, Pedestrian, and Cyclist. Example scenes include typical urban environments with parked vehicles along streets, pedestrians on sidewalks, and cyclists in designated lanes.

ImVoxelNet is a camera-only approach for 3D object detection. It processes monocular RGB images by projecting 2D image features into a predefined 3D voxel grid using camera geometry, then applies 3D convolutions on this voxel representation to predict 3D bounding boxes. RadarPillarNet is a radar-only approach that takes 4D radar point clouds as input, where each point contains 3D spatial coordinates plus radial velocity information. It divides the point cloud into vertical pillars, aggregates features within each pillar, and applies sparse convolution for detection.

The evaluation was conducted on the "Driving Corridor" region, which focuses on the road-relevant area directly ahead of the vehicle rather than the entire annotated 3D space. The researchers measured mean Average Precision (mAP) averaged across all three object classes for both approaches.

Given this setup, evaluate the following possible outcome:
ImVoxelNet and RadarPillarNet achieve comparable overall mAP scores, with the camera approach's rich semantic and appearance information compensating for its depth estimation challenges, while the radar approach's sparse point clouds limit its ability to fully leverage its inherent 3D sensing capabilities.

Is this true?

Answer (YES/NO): NO